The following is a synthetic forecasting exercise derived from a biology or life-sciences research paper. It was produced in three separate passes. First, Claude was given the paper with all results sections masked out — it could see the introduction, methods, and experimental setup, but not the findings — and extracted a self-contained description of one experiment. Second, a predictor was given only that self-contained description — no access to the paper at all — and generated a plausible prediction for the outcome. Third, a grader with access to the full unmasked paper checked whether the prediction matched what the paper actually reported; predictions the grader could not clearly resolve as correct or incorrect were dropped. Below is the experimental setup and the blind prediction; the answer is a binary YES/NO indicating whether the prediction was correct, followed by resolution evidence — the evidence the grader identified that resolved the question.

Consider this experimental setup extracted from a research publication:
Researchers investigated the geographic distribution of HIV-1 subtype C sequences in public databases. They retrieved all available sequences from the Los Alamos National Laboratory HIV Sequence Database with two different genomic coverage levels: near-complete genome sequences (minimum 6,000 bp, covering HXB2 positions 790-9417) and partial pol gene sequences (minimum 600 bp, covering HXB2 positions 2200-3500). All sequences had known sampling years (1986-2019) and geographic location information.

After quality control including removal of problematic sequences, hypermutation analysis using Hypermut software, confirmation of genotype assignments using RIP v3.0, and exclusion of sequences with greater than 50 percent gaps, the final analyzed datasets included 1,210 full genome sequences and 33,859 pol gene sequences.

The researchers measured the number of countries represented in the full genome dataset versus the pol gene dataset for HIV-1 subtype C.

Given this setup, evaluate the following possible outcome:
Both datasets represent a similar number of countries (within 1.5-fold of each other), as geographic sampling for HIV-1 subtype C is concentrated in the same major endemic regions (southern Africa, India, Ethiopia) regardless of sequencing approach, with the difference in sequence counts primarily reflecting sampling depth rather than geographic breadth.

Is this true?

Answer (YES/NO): NO